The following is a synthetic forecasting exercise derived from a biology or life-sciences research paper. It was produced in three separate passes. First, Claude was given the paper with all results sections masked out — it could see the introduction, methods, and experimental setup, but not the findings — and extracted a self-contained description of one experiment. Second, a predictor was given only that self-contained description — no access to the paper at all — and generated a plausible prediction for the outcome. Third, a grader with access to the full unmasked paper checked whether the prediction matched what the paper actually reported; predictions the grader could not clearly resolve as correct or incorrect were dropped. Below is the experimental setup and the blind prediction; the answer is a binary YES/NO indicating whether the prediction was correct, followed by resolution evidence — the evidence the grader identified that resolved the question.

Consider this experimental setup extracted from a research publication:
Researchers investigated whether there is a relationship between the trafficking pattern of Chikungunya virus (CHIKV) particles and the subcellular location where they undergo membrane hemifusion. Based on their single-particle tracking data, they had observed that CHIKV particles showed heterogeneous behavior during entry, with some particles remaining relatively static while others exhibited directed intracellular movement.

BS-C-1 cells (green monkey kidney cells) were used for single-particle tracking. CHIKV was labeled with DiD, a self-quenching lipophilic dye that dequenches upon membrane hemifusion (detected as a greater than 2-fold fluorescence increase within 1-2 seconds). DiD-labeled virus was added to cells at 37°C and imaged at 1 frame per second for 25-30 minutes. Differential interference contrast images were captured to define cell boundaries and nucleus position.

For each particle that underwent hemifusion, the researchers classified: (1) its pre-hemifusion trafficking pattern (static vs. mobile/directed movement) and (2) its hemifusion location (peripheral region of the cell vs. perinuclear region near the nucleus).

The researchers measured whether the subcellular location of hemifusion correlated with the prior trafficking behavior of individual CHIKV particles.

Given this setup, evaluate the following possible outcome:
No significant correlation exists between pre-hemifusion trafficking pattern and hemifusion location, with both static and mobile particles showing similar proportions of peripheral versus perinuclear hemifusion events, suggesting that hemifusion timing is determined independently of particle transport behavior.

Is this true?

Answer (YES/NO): NO